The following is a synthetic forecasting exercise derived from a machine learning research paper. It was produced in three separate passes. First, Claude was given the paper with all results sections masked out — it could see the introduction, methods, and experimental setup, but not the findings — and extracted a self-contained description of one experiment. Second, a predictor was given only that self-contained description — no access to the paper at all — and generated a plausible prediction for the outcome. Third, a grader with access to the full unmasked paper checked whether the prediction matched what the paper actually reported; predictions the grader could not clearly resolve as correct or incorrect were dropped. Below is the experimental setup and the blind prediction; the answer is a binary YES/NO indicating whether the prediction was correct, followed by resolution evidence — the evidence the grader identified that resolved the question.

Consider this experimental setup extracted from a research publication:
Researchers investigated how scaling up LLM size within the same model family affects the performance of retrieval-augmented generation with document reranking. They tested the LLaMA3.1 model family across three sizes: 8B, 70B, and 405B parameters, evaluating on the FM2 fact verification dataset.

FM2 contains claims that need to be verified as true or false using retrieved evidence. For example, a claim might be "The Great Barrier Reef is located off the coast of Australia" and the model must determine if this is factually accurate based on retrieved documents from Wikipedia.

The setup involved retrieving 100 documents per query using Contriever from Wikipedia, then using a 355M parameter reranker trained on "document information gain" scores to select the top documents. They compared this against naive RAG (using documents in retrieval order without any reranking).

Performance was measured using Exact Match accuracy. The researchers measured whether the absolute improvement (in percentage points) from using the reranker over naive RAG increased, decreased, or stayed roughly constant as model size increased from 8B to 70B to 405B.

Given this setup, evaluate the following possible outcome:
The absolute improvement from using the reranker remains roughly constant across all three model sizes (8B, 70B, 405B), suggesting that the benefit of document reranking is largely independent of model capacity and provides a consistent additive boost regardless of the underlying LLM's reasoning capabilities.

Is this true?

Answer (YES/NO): NO